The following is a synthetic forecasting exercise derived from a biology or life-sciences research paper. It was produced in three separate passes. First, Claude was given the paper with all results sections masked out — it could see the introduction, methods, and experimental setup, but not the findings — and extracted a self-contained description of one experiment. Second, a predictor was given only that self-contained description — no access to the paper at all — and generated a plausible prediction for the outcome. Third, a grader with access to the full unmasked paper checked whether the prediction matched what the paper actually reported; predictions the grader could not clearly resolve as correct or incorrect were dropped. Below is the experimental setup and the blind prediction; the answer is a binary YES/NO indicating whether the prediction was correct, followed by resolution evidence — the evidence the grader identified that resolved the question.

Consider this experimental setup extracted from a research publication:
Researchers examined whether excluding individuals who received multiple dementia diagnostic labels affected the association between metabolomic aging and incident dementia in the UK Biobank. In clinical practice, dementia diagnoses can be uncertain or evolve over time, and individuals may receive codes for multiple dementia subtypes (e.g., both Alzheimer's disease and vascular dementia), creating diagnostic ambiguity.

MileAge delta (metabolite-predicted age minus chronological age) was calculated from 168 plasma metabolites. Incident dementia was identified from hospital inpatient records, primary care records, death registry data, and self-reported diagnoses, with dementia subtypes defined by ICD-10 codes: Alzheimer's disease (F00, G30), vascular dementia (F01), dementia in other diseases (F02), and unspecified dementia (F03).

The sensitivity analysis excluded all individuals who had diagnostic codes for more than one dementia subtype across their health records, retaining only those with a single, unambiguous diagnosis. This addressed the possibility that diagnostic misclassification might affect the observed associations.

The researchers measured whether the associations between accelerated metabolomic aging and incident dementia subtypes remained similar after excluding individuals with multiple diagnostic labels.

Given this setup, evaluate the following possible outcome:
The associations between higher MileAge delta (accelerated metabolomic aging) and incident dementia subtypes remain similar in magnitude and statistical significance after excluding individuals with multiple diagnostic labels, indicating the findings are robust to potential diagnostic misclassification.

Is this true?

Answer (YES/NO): NO